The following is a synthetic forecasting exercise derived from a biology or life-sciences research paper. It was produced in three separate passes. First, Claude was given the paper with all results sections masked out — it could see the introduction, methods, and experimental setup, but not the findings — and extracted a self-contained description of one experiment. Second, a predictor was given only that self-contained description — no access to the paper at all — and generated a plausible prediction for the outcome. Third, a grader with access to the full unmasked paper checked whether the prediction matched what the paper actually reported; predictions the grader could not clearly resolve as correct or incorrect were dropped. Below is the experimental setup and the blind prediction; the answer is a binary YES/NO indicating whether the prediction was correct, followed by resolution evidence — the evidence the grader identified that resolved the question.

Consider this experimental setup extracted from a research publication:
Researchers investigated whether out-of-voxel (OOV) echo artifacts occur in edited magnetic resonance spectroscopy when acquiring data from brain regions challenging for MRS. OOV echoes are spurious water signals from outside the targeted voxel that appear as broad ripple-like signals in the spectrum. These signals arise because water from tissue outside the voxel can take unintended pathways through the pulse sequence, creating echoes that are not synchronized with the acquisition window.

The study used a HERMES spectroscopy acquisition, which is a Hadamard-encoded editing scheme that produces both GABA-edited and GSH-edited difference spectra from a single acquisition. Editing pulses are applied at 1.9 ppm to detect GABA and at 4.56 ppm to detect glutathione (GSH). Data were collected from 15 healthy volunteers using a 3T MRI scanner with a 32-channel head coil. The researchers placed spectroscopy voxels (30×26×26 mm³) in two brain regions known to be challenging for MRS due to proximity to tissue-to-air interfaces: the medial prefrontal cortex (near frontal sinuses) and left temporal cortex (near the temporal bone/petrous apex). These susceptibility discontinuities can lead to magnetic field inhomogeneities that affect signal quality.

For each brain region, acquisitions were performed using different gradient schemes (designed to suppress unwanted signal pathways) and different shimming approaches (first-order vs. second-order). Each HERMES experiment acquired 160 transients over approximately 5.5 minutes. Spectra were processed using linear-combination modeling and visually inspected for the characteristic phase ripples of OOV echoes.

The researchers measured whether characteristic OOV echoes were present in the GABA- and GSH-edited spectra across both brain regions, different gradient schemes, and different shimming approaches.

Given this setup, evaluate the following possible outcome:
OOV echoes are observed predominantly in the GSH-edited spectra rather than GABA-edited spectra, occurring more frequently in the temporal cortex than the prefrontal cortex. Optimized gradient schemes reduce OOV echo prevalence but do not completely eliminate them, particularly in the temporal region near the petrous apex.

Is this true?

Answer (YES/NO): NO